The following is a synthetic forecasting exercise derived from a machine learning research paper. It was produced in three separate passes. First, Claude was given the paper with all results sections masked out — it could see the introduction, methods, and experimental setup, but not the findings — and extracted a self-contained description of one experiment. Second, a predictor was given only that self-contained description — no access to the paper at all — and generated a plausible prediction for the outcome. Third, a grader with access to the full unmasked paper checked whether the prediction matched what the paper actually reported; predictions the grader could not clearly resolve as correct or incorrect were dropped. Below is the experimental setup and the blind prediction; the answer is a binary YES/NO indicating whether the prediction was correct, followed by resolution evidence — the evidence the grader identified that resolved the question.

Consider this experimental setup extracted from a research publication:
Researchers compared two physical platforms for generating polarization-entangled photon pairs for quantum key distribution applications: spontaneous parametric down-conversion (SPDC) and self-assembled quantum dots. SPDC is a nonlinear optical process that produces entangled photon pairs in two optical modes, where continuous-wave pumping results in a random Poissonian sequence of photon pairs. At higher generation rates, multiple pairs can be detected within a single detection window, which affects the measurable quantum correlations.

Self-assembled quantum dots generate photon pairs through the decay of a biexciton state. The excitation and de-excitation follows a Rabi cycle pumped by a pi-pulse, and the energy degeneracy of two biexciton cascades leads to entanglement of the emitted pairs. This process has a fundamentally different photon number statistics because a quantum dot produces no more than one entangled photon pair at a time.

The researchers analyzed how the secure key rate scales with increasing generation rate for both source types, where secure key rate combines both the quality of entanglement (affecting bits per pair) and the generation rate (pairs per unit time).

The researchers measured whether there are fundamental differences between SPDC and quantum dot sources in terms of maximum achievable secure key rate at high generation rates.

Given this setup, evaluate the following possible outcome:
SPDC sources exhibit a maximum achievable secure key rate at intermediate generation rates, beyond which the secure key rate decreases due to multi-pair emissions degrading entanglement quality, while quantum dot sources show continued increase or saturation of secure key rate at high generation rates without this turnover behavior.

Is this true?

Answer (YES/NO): YES